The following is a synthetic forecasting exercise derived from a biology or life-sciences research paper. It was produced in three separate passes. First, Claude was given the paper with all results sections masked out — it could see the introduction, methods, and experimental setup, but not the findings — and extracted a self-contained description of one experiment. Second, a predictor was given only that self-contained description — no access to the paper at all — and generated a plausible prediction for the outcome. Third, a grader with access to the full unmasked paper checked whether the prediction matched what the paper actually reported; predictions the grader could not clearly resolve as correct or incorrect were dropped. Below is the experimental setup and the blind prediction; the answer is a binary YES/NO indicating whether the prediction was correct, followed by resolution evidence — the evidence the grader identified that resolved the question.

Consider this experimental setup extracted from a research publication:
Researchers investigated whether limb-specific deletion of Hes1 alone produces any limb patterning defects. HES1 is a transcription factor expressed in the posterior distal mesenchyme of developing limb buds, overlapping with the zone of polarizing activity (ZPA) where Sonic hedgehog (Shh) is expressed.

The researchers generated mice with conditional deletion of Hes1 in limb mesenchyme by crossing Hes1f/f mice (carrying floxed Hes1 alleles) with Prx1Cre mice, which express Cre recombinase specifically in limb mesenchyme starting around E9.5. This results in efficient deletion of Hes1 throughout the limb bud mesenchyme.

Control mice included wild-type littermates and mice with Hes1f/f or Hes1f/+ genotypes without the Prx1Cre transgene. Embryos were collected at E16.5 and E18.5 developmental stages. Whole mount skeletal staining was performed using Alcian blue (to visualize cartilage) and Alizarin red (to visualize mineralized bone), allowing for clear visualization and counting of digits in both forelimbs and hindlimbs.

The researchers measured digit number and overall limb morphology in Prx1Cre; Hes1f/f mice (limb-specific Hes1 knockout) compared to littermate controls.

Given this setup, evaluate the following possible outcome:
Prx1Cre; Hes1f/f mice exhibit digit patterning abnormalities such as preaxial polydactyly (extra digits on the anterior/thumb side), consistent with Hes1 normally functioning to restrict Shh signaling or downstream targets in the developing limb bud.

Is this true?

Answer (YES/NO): NO